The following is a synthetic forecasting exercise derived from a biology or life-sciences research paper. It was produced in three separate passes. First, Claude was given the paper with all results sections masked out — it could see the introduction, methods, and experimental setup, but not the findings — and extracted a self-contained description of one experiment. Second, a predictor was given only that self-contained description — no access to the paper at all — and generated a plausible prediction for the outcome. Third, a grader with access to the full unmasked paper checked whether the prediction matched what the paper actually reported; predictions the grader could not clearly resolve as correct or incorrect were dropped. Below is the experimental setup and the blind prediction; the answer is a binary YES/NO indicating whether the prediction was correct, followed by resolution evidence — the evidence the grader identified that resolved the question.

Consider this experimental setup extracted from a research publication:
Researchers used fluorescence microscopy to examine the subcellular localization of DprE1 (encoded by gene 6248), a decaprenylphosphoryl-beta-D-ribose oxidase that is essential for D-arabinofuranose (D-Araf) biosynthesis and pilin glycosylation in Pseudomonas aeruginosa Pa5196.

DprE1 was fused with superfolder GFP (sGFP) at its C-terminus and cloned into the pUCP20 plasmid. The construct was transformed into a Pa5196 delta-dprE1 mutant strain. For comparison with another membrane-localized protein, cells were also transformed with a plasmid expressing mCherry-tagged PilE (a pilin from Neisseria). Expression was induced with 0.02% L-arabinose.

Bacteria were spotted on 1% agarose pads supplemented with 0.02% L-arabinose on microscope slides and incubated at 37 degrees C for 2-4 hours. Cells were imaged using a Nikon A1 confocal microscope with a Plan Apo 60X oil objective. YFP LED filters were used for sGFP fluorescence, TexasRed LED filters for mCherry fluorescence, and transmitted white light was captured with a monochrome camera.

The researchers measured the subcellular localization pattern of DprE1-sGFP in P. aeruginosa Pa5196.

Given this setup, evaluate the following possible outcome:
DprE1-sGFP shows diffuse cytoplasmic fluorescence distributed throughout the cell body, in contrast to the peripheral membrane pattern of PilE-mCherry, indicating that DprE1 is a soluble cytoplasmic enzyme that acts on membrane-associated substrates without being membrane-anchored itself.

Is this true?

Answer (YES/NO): YES